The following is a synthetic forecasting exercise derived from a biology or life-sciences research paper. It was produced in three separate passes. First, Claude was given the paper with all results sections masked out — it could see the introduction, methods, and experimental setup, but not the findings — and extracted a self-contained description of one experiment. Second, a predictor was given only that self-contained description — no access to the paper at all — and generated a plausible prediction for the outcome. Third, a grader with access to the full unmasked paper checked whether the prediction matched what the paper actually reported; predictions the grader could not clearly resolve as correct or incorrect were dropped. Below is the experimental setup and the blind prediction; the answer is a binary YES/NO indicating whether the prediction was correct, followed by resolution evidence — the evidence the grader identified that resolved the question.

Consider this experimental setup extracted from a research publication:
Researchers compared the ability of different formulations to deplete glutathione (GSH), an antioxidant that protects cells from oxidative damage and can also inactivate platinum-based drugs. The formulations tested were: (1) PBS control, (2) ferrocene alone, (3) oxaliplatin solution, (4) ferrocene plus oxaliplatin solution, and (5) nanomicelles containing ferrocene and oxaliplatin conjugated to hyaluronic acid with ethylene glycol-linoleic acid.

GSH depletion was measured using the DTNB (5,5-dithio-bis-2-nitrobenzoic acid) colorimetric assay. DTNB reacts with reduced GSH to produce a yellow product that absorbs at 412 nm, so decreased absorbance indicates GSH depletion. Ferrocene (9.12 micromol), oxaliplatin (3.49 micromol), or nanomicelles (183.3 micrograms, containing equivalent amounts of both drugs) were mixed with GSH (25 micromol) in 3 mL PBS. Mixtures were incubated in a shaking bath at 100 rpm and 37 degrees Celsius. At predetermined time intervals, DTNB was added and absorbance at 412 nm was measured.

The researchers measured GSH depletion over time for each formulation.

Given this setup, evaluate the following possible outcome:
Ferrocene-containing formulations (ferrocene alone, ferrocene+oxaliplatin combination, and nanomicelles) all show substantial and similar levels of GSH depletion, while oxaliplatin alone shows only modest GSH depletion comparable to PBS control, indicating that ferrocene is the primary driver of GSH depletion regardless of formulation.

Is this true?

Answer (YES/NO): NO